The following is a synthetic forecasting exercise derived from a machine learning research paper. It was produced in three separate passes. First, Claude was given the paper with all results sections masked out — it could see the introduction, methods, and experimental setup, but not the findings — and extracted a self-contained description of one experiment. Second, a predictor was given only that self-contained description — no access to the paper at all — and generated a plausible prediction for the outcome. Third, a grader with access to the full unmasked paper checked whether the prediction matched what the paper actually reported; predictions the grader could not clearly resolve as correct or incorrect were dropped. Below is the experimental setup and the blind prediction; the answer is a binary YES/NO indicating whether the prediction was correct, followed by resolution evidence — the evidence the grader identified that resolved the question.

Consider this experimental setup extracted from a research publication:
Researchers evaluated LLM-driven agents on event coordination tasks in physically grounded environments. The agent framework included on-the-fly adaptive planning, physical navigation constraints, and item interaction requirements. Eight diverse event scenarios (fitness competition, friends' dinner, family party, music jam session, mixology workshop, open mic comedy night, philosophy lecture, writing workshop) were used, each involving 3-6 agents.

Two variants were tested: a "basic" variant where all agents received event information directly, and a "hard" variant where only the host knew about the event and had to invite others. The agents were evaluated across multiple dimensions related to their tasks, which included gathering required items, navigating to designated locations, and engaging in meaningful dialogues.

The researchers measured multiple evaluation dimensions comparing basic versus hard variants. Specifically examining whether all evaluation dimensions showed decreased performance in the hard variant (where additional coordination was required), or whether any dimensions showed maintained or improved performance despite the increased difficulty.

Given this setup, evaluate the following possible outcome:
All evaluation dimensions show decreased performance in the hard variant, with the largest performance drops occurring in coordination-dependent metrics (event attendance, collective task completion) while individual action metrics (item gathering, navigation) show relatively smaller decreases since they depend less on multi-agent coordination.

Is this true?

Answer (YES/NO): NO